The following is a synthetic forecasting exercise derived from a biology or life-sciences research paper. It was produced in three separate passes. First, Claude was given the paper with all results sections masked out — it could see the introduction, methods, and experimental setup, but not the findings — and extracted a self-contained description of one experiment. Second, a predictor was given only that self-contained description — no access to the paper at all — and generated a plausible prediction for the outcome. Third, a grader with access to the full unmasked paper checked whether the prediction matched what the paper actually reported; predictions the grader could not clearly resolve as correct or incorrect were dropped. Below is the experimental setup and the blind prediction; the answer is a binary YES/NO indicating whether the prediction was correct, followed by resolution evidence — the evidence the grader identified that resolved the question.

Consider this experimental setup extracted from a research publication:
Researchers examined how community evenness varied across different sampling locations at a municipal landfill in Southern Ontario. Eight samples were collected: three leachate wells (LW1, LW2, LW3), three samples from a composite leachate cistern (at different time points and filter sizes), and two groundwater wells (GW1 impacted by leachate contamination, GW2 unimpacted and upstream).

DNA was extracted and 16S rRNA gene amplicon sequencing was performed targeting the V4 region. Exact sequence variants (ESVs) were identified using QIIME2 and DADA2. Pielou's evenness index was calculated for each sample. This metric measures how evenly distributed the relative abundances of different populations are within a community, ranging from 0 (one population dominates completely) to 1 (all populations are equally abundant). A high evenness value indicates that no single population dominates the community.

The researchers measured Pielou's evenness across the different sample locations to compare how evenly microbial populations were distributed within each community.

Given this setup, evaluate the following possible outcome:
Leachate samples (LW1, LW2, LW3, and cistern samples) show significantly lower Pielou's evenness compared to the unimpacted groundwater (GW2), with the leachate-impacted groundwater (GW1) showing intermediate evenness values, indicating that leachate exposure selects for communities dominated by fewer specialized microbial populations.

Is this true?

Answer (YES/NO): NO